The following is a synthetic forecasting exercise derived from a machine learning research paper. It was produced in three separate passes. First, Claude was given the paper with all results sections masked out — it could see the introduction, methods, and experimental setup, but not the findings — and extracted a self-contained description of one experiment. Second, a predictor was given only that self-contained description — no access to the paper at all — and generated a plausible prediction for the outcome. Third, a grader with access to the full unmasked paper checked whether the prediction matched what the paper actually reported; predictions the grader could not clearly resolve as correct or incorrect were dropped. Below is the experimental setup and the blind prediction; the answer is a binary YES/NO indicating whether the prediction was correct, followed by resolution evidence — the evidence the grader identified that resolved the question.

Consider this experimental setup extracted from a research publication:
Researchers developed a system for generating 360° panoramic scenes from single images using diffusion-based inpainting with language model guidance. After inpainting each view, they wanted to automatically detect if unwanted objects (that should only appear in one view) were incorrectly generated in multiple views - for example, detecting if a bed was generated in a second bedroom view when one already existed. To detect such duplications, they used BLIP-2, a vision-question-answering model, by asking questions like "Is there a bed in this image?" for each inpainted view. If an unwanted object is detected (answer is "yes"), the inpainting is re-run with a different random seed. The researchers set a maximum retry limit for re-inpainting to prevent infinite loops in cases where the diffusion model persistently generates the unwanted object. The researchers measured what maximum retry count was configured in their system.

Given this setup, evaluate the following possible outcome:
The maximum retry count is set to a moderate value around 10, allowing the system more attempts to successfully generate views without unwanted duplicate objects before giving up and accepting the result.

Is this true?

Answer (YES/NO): NO